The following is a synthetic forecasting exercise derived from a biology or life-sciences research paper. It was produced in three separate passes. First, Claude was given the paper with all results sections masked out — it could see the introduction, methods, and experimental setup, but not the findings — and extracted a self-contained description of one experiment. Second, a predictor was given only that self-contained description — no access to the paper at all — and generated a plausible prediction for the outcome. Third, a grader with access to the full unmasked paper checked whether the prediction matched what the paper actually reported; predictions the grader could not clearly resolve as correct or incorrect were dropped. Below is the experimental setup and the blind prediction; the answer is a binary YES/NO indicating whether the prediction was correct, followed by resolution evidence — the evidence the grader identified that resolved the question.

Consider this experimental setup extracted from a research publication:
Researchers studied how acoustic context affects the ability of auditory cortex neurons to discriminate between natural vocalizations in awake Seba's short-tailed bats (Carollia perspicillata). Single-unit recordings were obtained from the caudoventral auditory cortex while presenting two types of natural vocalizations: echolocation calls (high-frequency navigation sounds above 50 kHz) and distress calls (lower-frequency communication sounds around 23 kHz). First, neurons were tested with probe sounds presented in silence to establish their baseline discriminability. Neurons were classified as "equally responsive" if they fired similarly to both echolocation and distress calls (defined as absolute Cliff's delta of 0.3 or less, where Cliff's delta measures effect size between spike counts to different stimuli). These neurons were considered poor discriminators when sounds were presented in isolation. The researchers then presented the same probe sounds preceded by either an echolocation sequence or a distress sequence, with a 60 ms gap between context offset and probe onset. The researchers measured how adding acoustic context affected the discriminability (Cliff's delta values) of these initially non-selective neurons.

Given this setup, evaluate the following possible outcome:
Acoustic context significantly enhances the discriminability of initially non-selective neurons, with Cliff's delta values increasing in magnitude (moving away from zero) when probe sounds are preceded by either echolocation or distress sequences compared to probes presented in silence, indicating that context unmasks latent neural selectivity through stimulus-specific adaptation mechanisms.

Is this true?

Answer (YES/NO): YES